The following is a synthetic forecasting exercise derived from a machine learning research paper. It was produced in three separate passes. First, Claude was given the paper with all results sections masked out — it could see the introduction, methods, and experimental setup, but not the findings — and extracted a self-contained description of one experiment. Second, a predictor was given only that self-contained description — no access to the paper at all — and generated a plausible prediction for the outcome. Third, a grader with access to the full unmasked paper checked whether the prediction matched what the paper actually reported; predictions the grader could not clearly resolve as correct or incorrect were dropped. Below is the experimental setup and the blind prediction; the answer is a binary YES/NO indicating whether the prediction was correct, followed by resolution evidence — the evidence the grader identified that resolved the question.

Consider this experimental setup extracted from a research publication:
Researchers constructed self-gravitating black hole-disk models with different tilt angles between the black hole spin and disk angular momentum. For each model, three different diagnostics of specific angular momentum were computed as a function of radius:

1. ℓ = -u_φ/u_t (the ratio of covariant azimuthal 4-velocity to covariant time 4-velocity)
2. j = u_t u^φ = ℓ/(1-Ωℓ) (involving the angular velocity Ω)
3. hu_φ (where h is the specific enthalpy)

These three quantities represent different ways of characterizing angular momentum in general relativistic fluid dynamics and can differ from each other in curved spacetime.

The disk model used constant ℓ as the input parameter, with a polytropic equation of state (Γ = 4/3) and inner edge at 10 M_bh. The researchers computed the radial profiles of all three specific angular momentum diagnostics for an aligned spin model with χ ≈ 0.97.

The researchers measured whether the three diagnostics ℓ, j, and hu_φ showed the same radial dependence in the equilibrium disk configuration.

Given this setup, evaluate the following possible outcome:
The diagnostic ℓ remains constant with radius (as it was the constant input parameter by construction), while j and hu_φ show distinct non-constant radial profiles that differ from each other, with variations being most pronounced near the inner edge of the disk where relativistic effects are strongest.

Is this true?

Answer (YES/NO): NO